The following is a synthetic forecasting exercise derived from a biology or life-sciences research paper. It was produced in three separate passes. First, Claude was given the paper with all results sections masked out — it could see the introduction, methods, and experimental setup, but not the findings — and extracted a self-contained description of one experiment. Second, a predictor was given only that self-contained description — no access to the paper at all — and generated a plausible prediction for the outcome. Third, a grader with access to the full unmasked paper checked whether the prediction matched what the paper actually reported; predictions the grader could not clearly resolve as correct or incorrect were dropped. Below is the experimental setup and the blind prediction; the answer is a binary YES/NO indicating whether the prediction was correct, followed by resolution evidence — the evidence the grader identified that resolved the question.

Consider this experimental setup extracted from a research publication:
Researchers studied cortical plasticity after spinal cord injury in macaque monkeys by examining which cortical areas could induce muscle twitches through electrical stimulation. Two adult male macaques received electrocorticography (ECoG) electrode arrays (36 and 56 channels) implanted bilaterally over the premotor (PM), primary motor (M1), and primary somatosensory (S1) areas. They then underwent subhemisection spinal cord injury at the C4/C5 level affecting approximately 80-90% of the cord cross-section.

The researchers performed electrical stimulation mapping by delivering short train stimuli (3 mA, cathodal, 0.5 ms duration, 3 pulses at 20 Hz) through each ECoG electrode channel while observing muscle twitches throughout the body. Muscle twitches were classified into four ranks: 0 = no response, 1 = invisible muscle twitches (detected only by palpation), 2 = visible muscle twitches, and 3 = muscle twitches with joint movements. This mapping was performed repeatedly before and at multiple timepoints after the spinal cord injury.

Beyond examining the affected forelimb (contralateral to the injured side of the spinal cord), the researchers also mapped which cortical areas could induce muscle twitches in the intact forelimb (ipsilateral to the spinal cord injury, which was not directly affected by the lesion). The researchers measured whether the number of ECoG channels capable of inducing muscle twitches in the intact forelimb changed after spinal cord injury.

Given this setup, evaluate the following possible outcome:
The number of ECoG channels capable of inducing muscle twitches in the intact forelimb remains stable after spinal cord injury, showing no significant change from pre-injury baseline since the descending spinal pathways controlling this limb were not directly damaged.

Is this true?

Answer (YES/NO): NO